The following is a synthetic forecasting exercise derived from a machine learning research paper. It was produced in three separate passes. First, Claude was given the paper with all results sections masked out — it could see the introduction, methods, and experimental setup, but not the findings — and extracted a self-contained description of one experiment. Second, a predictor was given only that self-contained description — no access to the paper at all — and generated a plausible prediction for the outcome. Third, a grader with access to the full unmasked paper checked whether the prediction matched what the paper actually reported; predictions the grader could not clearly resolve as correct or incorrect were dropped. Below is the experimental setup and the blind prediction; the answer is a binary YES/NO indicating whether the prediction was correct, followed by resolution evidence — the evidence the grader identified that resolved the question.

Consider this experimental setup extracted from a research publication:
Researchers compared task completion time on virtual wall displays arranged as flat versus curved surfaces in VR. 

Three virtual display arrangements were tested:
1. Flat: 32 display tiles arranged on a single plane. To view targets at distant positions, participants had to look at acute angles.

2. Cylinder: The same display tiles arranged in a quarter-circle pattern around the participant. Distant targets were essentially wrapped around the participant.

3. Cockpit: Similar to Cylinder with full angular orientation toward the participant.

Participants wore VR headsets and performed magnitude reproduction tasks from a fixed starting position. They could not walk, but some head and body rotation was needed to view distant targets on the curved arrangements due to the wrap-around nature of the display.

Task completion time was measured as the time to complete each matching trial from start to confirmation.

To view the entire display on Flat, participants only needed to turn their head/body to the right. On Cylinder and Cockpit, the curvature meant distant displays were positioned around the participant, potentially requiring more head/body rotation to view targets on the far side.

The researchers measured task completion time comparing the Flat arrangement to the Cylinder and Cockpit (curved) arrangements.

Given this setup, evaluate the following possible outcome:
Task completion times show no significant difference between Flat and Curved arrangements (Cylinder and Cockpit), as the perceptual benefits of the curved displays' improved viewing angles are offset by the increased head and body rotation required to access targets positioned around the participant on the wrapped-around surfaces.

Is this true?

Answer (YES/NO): NO